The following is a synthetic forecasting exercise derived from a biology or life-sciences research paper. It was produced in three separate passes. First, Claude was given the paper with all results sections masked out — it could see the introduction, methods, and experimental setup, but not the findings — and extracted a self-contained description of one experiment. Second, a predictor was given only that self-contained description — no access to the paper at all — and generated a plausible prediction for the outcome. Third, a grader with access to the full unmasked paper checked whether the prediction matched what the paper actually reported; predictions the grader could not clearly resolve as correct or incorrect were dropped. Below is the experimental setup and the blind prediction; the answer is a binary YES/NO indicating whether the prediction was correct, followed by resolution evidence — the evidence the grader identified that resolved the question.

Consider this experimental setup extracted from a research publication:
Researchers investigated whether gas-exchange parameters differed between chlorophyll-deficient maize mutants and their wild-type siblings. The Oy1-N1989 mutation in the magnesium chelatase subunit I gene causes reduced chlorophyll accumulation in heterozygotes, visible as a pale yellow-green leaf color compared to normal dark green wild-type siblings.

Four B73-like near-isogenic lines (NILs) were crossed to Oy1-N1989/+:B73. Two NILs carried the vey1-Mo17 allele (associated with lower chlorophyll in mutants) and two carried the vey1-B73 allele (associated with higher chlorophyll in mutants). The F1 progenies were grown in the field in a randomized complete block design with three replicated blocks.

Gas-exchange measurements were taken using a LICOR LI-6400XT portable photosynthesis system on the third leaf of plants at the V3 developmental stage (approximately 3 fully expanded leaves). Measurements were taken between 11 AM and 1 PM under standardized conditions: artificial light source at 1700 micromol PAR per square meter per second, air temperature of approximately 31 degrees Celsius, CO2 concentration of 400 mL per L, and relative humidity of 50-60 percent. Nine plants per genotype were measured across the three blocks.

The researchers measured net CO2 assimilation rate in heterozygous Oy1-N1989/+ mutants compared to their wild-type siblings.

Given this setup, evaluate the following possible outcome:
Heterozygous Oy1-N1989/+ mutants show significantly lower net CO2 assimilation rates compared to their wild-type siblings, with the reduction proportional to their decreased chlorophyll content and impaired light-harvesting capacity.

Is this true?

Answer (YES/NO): NO